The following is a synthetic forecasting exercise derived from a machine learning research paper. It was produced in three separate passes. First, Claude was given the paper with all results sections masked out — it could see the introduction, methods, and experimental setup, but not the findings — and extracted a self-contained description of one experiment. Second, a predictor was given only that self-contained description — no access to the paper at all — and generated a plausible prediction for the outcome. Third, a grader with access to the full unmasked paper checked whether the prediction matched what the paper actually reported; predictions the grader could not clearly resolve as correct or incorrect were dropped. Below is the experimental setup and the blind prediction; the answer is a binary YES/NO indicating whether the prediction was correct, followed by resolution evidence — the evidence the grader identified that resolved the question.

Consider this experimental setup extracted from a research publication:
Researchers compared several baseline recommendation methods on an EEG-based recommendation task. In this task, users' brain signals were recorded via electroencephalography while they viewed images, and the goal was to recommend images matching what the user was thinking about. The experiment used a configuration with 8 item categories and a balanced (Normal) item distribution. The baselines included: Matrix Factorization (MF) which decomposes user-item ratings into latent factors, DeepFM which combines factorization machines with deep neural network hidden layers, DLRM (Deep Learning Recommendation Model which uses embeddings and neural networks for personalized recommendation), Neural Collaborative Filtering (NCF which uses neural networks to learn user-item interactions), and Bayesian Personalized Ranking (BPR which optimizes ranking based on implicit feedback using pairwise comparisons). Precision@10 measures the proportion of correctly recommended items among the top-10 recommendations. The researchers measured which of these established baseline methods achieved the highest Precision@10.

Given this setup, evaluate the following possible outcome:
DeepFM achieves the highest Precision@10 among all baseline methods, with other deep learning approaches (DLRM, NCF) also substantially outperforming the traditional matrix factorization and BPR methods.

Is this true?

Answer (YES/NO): NO